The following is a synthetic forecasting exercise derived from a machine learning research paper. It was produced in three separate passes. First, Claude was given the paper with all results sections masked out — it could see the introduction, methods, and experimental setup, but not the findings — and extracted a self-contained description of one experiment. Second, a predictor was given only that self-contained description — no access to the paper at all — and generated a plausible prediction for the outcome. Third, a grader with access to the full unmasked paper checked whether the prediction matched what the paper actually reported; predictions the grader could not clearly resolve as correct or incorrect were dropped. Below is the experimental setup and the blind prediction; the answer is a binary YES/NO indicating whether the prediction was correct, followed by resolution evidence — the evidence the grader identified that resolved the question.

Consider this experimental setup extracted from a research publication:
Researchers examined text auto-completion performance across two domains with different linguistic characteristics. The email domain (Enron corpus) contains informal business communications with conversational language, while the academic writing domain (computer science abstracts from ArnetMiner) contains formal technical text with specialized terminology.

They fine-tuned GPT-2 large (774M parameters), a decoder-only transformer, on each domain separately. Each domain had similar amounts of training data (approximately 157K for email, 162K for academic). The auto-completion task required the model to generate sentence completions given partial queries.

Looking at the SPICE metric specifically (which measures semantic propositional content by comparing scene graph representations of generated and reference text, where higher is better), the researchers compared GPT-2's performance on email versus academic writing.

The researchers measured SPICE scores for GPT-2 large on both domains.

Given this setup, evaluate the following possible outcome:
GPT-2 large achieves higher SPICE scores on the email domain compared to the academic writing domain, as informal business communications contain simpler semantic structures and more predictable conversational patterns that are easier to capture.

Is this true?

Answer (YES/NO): YES